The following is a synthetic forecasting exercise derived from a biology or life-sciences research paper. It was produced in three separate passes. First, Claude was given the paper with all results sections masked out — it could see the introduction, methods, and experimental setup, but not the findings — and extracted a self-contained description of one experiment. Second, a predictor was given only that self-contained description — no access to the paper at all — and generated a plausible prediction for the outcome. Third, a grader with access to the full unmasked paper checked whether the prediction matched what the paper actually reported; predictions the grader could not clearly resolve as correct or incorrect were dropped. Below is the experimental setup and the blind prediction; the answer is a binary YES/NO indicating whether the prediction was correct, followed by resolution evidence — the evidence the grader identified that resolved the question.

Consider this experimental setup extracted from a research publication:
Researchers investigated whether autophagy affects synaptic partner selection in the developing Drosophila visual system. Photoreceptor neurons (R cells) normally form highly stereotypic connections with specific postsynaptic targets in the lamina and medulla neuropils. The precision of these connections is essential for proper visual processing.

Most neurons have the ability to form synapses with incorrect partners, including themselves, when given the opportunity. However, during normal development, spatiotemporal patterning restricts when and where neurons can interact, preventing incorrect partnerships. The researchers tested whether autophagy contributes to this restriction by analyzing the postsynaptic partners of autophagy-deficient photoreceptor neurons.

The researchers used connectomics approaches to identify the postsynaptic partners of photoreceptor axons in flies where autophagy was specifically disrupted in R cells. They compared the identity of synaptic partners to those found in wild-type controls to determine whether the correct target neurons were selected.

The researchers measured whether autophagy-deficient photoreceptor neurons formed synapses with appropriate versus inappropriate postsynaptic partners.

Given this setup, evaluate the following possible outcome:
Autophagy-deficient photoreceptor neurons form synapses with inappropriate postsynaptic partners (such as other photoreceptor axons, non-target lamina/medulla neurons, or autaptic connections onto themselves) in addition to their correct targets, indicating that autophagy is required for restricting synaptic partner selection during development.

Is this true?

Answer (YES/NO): YES